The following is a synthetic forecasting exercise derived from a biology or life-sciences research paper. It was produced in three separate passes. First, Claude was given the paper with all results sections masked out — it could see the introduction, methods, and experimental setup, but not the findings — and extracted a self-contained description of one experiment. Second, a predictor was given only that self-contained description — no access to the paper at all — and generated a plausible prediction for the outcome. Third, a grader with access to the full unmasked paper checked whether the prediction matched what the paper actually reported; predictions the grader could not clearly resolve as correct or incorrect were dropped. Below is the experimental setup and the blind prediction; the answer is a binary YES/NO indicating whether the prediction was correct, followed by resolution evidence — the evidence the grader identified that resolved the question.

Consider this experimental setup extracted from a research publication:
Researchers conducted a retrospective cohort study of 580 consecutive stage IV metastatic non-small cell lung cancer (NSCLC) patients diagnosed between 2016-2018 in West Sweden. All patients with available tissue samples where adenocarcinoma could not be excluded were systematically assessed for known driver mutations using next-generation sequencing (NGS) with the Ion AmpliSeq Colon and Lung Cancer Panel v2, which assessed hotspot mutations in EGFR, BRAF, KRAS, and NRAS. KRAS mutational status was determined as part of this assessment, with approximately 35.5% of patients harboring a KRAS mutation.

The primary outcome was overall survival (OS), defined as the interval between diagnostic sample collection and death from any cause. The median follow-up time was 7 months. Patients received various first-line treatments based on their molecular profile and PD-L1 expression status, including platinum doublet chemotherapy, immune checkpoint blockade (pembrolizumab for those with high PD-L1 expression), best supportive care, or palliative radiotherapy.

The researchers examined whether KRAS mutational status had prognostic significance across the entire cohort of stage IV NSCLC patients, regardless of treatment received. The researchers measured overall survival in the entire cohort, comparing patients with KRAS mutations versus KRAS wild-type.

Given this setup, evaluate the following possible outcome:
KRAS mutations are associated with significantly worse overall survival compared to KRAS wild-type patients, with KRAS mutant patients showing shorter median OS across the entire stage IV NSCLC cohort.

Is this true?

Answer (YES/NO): YES